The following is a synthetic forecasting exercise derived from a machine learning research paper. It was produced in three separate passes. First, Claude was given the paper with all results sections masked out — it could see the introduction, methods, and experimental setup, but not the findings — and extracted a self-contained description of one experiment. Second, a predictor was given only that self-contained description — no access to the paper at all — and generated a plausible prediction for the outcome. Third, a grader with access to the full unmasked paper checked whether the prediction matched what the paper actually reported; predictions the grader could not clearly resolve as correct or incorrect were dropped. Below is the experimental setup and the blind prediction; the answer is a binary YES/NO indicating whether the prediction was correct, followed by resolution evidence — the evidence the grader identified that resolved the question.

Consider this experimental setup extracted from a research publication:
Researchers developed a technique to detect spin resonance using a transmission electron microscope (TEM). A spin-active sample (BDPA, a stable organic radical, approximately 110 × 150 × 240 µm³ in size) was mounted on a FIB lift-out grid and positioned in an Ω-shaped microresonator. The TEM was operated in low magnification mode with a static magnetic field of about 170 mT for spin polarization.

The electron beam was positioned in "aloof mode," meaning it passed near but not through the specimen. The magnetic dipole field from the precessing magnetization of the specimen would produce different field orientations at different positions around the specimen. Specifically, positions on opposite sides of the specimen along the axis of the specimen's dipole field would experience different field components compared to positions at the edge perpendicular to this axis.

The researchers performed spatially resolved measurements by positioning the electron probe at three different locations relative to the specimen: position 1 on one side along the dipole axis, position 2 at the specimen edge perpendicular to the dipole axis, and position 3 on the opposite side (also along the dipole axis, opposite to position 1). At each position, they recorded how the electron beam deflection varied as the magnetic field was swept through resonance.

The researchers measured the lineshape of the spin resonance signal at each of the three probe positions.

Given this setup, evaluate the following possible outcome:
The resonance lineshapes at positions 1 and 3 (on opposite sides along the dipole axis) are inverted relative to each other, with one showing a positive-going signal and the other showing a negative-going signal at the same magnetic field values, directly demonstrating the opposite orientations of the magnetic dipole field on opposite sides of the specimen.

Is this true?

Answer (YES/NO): YES